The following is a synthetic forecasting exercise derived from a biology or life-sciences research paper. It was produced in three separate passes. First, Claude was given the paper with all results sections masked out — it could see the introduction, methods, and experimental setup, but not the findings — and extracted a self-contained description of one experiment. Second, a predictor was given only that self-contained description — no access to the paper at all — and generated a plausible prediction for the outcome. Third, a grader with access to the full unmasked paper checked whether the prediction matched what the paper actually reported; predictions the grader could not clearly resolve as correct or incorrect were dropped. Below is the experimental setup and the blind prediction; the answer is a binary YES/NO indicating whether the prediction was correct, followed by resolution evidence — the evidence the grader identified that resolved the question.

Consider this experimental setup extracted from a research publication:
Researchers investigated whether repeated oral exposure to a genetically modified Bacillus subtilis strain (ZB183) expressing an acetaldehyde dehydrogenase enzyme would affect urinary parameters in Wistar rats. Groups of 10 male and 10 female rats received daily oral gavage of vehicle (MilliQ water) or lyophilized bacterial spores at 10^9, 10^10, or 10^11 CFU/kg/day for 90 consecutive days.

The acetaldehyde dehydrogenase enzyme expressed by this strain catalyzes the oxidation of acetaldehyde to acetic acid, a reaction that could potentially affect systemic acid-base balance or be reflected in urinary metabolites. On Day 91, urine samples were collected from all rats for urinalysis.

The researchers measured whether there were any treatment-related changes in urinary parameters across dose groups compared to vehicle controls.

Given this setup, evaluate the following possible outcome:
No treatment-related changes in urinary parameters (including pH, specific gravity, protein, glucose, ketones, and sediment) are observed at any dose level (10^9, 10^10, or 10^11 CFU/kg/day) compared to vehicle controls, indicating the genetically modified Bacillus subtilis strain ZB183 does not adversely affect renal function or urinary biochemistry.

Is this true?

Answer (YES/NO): YES